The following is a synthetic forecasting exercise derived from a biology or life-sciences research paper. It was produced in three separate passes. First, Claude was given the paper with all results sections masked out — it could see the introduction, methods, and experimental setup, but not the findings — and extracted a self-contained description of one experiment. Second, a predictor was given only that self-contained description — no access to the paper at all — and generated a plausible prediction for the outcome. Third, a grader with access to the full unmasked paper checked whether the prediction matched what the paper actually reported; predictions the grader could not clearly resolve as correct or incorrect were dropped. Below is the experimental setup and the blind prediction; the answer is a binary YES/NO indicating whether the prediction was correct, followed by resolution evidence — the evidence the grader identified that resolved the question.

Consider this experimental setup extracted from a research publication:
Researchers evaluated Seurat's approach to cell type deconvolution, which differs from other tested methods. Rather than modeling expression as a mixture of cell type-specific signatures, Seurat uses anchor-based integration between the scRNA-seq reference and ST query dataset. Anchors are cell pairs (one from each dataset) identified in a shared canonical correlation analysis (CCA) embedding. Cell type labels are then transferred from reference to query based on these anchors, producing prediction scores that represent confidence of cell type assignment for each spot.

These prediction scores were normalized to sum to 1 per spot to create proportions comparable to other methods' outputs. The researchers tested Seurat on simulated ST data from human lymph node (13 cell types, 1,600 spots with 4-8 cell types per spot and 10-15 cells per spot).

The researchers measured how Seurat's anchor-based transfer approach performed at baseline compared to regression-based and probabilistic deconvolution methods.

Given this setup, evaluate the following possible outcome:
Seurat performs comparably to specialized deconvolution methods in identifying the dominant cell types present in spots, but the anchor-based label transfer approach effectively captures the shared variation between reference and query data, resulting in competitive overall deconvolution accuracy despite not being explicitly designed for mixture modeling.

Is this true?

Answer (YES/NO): NO